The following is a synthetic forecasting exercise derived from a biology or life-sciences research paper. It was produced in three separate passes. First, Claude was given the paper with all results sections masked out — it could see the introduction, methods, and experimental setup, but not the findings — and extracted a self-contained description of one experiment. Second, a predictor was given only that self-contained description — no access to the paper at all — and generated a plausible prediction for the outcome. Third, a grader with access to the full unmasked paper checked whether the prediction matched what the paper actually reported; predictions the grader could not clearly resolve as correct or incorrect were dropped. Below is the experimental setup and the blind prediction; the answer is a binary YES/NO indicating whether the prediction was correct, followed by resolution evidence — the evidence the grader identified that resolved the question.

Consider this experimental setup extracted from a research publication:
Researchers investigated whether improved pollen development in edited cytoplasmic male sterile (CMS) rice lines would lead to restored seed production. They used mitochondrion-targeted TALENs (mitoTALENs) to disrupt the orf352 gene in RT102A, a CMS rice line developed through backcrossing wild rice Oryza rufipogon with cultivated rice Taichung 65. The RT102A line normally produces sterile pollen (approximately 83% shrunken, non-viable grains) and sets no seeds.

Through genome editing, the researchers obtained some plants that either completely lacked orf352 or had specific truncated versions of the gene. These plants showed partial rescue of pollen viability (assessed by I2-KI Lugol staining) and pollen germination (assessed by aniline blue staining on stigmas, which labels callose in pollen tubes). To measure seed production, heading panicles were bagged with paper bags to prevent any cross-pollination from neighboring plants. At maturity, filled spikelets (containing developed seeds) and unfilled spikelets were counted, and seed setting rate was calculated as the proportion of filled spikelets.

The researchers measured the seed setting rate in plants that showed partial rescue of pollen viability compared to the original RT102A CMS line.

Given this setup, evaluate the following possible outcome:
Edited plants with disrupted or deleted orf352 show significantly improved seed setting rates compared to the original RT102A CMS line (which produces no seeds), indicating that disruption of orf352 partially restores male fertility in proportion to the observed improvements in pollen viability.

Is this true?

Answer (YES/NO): NO